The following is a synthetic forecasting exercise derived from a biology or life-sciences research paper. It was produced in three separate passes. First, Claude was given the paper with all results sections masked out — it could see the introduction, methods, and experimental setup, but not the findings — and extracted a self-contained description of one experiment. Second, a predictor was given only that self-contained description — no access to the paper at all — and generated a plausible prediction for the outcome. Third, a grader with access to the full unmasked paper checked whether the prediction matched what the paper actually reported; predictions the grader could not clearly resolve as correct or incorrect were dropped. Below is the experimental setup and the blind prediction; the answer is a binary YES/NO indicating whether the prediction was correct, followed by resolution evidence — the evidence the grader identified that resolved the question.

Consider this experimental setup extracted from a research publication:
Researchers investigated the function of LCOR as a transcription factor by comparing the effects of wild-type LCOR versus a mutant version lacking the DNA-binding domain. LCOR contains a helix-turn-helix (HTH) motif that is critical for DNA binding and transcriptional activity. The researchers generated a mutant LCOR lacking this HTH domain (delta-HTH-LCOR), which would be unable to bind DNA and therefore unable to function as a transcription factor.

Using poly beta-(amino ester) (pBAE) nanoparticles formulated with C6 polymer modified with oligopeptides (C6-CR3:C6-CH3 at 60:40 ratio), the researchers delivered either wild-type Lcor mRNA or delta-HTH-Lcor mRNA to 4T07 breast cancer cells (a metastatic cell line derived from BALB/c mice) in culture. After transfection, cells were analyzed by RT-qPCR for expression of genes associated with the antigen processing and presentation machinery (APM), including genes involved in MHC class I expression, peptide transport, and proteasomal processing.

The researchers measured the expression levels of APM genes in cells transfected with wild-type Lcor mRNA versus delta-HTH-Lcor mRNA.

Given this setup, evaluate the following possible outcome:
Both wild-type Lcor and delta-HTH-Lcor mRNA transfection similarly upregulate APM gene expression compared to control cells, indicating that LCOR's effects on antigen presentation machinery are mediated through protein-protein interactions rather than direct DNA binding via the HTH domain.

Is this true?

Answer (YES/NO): NO